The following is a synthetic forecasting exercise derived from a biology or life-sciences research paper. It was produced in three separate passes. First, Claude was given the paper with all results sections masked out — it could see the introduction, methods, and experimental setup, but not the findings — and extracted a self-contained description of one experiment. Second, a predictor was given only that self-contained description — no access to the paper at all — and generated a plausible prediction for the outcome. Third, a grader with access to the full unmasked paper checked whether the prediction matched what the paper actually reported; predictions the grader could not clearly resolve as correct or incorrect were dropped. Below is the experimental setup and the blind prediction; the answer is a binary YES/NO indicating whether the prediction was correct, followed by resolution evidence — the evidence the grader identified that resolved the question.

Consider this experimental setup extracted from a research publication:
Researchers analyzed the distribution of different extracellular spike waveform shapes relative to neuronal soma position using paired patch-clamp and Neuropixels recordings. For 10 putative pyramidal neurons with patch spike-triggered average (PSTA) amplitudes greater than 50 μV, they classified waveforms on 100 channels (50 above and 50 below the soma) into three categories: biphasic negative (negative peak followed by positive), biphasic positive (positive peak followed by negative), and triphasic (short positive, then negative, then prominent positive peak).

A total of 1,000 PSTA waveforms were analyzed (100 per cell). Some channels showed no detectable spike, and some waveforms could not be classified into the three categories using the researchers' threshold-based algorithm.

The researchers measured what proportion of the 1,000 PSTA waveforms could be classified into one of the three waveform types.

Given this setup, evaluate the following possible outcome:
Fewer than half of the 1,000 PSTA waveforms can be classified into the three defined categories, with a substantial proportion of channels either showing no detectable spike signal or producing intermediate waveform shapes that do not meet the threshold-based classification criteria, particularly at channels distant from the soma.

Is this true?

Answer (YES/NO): NO